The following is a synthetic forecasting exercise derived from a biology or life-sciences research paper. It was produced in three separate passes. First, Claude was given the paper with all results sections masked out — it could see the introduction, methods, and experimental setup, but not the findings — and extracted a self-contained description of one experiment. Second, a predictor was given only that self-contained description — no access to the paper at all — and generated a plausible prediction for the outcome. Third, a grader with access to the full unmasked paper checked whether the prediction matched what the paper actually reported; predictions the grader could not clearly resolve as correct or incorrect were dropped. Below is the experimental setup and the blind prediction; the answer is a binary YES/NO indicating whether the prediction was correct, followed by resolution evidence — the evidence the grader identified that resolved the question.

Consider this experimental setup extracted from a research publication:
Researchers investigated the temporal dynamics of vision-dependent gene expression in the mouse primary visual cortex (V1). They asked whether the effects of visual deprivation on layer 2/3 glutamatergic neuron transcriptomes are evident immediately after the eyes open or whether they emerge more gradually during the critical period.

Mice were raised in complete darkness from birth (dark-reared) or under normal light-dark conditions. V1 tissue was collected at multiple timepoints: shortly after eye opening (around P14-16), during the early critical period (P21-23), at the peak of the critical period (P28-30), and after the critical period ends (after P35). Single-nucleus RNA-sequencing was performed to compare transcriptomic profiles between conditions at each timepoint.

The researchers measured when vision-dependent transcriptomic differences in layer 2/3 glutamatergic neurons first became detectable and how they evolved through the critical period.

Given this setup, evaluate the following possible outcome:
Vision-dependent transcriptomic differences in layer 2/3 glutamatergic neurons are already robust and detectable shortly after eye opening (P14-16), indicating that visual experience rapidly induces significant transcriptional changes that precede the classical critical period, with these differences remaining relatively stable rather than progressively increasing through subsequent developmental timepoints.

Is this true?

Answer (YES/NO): NO